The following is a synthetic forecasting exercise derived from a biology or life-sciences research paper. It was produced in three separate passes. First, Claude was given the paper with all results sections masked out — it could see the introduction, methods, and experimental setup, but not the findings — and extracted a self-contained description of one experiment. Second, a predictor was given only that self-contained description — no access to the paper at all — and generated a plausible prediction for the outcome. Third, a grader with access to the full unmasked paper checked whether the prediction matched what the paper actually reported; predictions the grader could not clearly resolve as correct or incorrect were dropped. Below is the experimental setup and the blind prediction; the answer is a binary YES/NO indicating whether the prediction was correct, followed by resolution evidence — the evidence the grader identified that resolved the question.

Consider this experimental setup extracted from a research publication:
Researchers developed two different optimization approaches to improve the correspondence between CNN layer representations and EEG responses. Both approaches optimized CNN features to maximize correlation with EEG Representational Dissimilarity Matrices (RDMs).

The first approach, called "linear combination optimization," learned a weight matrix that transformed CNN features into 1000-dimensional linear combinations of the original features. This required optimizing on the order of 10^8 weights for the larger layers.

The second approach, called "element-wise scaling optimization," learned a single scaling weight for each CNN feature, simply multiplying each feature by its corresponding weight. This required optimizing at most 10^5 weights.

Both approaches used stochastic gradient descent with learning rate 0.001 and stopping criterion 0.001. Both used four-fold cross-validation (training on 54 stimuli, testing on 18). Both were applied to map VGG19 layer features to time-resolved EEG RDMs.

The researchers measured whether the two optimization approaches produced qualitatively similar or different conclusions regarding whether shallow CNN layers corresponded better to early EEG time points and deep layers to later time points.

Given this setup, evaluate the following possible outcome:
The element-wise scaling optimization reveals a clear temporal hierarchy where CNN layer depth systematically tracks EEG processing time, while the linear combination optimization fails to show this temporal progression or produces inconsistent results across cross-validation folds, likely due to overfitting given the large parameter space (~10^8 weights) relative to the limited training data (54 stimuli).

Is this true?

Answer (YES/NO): NO